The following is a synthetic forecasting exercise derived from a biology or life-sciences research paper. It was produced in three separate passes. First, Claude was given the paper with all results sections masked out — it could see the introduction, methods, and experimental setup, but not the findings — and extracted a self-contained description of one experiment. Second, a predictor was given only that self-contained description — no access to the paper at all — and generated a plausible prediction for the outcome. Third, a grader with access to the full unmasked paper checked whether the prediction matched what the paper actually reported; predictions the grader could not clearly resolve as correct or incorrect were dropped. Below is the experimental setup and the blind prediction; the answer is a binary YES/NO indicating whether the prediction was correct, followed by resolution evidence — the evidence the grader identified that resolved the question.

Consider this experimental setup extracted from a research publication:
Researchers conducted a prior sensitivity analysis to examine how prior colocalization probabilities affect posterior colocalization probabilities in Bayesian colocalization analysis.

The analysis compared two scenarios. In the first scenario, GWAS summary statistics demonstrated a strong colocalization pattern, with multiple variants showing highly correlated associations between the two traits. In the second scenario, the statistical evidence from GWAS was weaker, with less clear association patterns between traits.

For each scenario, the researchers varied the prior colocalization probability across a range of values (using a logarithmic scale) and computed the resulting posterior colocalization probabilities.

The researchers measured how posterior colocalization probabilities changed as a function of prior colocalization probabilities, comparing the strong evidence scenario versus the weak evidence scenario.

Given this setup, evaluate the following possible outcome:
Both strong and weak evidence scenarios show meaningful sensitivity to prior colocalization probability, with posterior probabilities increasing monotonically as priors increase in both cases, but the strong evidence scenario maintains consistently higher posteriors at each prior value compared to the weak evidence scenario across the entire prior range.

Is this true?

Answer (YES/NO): NO